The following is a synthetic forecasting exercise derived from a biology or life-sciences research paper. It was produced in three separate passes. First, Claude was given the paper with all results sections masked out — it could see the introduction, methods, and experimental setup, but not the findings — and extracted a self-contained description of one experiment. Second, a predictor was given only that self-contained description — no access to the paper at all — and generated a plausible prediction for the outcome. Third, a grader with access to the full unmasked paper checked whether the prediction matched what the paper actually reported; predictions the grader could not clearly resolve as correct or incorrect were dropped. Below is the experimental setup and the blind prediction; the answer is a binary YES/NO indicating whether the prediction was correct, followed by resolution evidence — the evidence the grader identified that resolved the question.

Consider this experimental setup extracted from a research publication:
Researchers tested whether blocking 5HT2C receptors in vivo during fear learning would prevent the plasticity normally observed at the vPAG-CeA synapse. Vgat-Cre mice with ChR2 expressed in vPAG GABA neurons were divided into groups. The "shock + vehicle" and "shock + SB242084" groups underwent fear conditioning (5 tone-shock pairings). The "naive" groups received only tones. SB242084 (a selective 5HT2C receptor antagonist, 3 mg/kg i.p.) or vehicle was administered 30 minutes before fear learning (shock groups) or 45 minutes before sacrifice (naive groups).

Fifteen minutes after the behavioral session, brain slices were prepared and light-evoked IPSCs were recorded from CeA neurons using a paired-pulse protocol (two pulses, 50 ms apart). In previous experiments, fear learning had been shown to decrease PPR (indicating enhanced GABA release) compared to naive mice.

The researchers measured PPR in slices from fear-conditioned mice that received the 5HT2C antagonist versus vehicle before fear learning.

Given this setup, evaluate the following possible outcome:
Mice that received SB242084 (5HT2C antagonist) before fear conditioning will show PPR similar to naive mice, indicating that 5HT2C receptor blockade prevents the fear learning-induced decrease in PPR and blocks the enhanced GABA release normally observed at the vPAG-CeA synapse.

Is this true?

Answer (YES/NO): YES